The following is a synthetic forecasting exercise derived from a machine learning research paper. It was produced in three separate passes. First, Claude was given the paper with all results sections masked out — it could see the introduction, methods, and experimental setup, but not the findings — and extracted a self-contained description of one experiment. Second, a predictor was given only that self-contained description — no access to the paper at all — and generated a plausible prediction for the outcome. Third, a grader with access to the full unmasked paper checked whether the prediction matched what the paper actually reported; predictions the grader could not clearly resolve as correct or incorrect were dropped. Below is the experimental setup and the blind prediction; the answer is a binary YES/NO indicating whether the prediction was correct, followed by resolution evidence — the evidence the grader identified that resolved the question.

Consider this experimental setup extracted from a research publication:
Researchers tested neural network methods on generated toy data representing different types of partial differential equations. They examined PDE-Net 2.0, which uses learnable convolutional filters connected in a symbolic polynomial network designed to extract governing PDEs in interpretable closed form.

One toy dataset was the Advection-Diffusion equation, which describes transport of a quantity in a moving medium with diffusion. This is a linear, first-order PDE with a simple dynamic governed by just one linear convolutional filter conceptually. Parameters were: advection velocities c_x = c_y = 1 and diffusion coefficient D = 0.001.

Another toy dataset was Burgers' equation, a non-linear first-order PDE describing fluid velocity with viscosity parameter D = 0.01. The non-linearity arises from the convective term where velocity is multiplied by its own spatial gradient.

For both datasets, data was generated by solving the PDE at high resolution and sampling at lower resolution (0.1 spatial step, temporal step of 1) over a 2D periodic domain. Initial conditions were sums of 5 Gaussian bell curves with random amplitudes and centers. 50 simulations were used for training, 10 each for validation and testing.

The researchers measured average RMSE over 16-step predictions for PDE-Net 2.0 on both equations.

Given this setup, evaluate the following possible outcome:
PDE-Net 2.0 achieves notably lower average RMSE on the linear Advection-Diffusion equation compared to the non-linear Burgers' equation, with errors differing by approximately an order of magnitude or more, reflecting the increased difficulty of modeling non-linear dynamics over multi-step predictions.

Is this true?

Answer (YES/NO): YES